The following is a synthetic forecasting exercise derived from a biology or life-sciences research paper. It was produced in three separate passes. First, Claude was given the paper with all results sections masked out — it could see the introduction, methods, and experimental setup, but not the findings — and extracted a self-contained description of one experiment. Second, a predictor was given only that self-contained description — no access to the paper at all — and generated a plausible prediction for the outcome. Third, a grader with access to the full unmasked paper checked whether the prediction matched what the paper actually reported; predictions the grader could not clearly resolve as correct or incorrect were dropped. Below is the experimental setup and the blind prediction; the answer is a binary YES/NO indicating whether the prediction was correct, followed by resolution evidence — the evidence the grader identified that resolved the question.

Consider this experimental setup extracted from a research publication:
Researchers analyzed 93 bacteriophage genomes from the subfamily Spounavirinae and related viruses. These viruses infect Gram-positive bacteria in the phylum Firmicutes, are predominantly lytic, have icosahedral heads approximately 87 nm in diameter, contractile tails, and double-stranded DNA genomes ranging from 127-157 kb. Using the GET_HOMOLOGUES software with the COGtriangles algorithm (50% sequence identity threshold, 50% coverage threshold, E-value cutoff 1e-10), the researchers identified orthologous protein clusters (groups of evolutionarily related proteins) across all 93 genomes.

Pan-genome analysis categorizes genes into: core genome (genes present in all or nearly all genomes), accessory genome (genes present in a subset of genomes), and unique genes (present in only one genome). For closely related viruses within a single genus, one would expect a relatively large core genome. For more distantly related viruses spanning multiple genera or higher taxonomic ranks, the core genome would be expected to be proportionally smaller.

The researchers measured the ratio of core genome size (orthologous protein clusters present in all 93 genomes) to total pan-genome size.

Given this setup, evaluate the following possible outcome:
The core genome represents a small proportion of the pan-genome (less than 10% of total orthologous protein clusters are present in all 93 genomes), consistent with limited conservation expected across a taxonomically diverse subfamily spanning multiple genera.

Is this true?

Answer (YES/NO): YES